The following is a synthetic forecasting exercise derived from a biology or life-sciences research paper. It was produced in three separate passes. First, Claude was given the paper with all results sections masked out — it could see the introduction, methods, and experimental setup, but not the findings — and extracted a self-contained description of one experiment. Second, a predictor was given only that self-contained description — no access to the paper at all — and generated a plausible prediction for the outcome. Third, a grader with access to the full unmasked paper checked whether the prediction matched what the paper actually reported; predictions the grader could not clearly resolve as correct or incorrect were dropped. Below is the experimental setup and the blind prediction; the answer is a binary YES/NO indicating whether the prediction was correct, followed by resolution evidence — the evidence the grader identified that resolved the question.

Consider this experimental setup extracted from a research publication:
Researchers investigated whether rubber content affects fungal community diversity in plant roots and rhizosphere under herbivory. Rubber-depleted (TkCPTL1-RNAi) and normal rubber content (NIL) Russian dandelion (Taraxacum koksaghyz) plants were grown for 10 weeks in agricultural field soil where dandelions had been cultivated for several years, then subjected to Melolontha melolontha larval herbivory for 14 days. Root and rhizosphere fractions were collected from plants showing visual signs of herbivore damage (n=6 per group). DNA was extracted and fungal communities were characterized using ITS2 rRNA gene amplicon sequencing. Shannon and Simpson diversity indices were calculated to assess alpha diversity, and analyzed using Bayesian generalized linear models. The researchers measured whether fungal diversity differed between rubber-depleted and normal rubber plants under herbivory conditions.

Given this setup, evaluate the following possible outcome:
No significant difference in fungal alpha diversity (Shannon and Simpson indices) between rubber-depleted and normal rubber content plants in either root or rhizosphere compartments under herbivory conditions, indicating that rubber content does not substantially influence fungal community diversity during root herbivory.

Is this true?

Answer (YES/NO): YES